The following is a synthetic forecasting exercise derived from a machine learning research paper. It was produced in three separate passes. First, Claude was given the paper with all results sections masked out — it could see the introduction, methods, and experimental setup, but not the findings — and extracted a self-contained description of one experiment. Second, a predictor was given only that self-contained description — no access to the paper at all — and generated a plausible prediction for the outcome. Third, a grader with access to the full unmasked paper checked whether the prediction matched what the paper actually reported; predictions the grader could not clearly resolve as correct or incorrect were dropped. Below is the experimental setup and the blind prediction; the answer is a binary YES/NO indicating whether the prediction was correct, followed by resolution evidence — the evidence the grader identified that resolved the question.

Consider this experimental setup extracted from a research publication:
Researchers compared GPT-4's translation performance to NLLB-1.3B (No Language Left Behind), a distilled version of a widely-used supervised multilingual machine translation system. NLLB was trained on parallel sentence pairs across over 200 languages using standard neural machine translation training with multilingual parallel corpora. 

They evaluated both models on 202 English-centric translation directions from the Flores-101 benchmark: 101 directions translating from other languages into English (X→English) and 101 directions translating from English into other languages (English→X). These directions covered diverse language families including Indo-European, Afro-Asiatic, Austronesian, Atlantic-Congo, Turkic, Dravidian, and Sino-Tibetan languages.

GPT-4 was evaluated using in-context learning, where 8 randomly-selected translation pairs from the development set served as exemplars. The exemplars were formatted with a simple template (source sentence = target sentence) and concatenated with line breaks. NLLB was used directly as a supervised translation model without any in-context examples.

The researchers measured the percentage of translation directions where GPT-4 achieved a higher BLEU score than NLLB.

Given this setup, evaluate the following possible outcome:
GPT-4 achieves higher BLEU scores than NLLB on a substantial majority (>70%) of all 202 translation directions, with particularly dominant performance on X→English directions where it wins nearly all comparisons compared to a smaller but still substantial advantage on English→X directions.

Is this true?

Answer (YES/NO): NO